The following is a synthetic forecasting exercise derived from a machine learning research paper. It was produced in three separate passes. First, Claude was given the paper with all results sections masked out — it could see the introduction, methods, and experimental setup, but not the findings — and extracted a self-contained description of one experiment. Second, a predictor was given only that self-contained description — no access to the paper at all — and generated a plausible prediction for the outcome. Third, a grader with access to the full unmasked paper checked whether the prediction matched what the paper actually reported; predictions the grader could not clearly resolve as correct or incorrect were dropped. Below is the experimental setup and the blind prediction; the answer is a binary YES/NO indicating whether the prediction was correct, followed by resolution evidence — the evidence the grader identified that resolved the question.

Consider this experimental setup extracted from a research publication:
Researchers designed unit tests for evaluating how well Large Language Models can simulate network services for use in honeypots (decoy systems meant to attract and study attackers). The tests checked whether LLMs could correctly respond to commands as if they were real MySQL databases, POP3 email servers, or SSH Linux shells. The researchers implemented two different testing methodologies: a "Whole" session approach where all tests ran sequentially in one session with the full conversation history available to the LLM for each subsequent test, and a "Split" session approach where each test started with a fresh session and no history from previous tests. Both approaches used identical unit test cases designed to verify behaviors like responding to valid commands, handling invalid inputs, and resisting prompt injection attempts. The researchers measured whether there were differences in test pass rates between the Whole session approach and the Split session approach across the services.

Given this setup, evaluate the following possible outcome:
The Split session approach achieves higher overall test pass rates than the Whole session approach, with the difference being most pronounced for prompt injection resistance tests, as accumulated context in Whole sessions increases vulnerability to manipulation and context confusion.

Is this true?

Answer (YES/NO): NO